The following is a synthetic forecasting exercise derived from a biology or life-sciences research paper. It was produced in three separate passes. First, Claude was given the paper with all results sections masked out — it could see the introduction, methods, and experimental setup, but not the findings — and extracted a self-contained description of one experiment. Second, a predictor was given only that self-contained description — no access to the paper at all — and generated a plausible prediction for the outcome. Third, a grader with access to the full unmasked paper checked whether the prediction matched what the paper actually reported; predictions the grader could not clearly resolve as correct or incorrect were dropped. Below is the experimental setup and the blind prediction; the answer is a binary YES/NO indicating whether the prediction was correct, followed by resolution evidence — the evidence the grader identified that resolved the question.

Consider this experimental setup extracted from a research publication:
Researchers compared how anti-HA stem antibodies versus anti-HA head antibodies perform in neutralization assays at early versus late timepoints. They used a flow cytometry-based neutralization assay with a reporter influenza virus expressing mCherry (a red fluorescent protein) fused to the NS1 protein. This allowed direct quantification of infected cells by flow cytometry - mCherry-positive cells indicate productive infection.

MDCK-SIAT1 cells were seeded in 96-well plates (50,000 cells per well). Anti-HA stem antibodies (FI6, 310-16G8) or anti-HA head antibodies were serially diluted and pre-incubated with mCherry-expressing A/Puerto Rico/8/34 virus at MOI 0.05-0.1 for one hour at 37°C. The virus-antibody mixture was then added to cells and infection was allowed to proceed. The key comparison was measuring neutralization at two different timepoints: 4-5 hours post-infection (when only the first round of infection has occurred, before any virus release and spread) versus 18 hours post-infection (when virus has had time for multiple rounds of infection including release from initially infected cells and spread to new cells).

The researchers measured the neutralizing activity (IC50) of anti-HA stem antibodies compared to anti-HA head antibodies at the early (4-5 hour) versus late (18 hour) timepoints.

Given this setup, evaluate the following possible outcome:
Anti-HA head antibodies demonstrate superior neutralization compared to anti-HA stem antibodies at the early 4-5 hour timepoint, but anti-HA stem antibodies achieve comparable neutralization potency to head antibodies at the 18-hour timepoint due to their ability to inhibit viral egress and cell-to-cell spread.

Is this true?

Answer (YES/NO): NO